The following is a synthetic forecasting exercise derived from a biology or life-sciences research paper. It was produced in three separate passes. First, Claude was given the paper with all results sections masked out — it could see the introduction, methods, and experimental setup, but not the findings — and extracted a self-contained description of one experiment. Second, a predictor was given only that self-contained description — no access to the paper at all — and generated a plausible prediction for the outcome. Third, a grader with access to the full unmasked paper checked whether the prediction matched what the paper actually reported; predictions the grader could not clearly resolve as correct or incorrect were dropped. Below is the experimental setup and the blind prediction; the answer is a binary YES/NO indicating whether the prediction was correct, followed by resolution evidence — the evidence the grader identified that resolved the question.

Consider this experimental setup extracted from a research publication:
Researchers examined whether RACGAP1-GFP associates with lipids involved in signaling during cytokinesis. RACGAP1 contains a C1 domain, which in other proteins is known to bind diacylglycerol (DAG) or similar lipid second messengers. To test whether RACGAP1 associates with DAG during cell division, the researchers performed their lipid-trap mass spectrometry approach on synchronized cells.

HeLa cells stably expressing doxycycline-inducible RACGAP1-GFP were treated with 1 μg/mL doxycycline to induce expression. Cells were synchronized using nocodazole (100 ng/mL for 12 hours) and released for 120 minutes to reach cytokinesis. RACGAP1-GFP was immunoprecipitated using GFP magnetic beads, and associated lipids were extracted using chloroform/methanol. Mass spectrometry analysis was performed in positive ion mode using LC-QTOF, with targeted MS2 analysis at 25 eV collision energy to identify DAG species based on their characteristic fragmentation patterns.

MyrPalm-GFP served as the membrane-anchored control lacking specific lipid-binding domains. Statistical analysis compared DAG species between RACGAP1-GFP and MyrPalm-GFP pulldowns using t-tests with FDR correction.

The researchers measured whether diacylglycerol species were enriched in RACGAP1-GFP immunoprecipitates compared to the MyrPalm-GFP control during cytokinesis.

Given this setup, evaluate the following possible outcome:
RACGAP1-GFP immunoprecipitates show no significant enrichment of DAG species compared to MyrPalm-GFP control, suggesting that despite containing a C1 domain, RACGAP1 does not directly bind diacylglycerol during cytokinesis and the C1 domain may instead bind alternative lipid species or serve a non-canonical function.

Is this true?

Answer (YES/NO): YES